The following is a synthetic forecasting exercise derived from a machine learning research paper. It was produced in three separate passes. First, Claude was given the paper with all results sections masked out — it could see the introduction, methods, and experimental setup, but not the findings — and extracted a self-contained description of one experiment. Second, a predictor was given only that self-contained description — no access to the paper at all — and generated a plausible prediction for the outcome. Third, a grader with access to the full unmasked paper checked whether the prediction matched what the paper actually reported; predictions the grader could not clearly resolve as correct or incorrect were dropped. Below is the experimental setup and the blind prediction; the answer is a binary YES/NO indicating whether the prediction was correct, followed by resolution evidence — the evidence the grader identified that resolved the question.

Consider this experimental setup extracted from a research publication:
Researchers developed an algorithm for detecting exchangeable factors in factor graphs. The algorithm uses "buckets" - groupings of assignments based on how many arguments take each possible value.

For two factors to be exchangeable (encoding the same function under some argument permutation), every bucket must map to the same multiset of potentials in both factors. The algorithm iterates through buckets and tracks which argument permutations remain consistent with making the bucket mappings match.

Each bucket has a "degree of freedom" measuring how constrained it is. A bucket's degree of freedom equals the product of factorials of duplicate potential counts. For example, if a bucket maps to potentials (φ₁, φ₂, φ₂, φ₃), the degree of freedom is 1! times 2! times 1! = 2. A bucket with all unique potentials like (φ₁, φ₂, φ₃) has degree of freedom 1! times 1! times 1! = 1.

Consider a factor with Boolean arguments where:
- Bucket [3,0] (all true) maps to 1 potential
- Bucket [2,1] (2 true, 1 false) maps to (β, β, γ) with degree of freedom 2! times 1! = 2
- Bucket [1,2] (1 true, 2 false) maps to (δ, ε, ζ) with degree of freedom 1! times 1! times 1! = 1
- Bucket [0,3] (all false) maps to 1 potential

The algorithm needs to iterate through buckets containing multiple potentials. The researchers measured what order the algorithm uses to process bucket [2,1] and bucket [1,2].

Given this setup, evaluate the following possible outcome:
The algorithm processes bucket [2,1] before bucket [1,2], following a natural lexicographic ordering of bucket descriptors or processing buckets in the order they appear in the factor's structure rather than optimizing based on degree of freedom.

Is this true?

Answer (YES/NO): NO